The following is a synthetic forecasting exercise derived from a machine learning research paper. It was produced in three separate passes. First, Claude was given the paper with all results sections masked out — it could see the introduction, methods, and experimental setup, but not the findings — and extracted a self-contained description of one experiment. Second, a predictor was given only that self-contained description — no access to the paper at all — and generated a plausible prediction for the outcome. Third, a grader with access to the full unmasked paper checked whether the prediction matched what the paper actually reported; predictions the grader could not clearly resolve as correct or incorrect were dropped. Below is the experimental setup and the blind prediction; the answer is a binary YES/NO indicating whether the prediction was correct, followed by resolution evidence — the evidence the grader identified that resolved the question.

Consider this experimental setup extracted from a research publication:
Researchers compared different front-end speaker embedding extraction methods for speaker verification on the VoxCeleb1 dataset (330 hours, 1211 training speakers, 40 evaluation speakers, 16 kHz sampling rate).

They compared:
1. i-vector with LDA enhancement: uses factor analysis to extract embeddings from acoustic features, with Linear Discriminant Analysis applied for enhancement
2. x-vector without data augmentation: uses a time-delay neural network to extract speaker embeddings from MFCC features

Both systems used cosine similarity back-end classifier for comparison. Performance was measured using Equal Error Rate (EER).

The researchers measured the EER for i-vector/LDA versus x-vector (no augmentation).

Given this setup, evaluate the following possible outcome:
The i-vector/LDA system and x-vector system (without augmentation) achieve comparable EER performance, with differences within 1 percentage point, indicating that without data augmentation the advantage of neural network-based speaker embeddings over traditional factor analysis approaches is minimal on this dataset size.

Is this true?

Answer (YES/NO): NO